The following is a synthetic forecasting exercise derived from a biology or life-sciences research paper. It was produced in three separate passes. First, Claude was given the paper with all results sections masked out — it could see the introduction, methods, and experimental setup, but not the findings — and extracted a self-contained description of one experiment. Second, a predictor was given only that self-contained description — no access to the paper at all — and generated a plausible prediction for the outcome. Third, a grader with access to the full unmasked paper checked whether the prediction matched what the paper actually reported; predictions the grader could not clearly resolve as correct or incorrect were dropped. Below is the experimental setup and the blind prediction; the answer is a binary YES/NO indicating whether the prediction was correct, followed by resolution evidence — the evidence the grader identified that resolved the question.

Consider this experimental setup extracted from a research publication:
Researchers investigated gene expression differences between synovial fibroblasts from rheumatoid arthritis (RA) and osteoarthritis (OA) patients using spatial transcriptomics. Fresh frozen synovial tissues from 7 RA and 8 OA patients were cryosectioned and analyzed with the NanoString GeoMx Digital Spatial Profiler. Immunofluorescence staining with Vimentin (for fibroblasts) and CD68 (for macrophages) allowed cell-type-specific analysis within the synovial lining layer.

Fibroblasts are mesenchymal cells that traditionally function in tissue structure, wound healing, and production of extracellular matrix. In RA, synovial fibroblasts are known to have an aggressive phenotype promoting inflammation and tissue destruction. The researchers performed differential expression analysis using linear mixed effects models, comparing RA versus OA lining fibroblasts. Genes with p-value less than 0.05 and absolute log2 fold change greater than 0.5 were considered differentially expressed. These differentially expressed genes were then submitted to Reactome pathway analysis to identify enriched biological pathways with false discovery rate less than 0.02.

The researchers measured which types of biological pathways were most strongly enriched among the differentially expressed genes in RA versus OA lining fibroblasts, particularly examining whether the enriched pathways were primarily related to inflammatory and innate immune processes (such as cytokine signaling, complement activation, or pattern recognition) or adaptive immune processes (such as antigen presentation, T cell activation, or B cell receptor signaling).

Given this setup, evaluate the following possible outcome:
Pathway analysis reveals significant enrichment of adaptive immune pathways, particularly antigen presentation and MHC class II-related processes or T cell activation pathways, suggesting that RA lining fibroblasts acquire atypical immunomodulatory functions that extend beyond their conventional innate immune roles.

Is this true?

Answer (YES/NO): NO